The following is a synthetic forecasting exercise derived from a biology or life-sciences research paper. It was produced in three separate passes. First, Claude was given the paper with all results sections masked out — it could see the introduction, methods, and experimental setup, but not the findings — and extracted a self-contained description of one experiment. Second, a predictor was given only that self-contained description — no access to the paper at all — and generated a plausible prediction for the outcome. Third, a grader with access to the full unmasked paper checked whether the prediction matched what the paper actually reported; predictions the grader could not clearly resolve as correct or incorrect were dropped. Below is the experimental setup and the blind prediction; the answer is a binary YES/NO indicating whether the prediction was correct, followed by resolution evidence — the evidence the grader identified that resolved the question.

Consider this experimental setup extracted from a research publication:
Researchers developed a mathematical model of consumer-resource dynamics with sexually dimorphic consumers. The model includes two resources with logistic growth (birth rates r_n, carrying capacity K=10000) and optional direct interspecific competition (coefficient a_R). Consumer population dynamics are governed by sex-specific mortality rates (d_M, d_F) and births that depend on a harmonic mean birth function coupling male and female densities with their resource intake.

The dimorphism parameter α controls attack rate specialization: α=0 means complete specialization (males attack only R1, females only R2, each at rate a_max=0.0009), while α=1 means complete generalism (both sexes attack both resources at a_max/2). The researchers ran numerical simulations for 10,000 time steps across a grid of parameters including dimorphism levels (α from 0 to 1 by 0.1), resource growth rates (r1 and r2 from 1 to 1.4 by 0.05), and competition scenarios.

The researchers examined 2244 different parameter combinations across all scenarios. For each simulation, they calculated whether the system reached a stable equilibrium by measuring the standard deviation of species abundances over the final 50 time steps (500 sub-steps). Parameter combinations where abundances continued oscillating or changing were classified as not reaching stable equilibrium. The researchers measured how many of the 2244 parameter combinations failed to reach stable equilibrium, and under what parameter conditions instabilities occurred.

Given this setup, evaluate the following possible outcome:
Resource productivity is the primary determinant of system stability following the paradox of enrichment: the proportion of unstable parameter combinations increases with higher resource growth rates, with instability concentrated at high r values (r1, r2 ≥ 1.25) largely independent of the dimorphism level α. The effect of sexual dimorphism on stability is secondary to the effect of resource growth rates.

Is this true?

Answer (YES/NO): NO